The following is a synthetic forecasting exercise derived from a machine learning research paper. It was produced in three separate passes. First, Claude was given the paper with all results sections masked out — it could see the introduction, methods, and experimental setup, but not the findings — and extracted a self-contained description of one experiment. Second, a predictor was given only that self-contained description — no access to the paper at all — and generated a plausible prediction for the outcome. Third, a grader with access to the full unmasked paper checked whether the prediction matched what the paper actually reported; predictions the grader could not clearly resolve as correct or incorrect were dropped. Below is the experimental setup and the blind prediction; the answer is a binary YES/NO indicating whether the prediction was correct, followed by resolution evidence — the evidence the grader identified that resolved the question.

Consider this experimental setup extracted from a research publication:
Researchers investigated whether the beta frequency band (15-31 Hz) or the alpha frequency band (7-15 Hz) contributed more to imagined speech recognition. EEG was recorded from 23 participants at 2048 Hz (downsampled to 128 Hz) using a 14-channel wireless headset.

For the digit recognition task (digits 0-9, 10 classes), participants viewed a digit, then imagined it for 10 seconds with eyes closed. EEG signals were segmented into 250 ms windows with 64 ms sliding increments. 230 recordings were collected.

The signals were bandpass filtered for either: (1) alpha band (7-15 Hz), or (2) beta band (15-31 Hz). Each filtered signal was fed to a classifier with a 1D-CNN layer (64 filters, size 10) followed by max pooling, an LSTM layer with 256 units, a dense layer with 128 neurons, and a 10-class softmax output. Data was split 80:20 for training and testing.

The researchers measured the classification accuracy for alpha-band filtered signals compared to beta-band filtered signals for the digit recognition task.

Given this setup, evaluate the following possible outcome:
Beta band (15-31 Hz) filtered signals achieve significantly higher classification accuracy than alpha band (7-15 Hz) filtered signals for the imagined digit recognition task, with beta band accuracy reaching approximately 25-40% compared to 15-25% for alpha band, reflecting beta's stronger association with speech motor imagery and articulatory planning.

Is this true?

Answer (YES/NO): NO